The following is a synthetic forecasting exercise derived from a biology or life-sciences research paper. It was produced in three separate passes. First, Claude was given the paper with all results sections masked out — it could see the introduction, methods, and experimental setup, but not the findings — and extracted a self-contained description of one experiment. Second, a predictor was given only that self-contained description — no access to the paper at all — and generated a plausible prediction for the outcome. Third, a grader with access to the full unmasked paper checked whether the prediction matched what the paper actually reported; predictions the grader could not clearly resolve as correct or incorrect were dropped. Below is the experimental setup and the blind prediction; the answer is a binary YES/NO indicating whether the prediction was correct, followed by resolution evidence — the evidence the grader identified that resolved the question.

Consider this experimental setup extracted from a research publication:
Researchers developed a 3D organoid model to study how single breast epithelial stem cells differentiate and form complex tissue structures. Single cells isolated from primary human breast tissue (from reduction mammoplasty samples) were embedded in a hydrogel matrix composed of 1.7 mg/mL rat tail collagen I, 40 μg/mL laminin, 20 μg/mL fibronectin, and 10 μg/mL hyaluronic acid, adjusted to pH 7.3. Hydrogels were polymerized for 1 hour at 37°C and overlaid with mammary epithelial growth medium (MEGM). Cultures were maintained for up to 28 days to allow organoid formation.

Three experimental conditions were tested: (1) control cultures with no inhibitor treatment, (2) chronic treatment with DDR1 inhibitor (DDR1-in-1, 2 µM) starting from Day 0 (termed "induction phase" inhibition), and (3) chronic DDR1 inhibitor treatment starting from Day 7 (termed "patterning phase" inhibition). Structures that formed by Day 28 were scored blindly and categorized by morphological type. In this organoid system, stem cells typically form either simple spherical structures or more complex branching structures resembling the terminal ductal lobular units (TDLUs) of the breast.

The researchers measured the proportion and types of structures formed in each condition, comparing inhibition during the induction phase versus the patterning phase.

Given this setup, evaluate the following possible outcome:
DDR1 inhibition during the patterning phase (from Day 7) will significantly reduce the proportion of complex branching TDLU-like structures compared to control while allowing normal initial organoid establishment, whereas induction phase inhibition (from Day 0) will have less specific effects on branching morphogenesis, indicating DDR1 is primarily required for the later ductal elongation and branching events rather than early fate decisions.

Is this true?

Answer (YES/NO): NO